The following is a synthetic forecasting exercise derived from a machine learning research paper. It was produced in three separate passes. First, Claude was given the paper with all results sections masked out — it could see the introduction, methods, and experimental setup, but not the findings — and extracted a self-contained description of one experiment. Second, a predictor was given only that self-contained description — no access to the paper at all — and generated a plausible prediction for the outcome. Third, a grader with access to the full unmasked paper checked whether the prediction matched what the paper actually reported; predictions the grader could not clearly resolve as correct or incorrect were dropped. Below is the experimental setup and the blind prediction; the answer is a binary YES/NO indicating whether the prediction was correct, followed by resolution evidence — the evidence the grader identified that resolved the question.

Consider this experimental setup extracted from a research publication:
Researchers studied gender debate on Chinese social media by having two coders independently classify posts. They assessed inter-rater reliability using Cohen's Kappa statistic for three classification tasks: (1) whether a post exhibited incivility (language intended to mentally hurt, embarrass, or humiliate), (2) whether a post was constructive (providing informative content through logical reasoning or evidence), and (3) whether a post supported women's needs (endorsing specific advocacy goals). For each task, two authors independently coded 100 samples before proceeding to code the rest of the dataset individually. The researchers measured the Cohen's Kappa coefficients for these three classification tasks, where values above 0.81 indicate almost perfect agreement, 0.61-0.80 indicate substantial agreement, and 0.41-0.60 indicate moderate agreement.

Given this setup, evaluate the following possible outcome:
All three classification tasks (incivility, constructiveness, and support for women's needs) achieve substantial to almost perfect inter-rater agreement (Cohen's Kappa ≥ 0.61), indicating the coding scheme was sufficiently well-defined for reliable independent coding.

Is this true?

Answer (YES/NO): YES